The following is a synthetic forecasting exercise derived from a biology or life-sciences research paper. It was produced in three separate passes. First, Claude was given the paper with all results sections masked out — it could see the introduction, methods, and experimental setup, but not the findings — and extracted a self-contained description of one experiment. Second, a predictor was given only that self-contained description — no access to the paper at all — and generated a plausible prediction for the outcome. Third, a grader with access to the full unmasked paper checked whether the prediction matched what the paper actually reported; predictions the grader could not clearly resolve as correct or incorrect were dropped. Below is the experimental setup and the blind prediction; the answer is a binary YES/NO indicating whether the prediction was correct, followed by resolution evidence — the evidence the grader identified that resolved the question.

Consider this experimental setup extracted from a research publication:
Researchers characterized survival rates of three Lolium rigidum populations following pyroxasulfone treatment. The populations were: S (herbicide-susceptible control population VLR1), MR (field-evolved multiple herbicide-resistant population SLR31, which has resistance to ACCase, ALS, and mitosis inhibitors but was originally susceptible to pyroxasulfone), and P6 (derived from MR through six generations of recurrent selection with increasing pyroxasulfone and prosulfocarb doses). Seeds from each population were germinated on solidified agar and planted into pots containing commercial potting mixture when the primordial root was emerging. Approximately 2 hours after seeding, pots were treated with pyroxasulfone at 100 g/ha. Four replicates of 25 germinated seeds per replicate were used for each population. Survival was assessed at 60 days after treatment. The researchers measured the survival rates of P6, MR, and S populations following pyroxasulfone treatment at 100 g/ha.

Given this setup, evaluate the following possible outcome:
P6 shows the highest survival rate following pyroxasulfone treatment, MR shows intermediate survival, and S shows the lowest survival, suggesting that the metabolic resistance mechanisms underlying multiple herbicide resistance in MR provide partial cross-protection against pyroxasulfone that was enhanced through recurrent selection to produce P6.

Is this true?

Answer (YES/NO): NO